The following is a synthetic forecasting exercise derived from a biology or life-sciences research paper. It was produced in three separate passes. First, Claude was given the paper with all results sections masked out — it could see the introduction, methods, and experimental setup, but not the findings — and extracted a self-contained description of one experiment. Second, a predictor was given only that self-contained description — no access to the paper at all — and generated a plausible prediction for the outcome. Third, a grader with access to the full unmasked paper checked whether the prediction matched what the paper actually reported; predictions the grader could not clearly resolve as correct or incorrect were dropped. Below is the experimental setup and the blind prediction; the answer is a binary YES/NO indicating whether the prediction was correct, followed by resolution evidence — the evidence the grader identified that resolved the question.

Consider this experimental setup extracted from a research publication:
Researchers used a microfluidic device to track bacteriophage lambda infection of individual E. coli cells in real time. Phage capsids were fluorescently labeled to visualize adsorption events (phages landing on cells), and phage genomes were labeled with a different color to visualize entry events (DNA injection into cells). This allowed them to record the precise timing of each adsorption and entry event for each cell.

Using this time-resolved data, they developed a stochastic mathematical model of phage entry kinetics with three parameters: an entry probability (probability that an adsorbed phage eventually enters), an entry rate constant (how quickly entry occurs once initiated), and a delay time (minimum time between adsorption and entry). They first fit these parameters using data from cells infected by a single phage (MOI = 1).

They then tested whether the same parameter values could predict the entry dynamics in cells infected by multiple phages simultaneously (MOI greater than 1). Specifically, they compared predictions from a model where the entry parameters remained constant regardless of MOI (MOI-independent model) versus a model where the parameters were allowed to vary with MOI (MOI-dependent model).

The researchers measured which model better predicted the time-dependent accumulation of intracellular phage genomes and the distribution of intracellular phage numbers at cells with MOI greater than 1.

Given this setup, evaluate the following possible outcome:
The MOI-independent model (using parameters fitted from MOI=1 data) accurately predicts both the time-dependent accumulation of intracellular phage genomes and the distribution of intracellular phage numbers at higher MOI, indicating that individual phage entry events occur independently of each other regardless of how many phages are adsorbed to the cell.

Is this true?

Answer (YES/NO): NO